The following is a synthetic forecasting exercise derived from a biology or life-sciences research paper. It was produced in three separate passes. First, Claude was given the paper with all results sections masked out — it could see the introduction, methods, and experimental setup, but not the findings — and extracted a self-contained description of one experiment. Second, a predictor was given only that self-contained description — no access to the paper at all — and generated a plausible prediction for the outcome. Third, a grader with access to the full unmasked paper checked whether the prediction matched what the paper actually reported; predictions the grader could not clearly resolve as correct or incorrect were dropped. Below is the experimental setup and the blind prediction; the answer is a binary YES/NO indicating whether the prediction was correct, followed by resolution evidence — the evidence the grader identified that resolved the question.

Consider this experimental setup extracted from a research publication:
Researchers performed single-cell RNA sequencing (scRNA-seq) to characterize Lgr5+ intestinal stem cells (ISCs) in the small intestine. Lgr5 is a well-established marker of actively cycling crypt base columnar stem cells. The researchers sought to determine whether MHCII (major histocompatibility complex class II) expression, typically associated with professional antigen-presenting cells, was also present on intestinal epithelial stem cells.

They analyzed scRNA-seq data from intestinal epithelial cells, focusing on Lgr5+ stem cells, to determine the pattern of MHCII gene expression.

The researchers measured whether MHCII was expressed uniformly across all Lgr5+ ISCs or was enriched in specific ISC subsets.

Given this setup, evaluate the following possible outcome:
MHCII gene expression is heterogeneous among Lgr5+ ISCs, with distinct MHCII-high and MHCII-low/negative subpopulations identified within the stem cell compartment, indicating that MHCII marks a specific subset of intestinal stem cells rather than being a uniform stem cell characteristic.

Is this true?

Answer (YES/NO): YES